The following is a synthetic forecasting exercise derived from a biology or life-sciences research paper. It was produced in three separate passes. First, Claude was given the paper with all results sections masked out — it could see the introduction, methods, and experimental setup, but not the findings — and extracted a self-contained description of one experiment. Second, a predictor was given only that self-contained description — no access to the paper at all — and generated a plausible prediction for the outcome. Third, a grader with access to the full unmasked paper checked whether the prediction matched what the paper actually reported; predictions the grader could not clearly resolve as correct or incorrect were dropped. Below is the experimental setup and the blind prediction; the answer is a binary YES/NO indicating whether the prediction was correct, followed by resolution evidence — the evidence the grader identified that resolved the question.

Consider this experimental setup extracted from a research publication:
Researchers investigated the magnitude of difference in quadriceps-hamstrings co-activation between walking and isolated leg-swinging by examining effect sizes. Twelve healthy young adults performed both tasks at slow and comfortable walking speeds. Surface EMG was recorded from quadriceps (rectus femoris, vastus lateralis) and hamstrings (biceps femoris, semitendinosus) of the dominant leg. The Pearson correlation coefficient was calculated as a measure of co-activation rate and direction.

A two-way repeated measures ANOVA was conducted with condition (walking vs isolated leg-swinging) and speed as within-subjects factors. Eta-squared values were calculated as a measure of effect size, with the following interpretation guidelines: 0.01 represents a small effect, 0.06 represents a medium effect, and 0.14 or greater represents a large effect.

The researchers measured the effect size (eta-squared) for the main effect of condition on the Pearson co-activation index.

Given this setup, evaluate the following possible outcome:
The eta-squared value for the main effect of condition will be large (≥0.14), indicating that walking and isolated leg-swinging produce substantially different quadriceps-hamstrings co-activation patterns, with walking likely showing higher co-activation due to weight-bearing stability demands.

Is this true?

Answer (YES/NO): YES